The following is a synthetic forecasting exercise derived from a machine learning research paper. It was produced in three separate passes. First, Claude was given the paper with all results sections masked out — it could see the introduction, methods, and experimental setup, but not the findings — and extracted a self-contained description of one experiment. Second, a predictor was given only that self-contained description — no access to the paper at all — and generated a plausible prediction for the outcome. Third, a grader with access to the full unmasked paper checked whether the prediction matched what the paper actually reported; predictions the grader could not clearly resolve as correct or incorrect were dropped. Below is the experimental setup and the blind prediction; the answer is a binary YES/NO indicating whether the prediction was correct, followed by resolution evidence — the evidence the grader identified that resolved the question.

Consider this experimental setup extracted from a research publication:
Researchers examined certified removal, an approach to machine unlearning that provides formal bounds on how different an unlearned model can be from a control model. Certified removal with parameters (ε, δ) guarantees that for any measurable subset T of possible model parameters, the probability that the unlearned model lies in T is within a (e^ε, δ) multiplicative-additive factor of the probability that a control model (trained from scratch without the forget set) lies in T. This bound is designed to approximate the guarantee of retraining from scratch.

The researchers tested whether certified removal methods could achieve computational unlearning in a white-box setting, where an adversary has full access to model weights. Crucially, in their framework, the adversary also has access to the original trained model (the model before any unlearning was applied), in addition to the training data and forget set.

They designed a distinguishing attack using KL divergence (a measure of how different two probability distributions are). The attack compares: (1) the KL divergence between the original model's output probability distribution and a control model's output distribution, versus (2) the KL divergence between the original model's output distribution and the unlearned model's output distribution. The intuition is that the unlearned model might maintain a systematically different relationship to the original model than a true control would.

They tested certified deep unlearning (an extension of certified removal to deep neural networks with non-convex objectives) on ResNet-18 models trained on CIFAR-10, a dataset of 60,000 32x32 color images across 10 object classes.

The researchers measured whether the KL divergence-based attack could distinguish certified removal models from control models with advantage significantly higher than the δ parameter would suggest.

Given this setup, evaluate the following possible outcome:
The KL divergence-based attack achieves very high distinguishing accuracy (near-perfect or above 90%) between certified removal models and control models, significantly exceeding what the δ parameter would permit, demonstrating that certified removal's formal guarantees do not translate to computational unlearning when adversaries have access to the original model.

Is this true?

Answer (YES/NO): YES